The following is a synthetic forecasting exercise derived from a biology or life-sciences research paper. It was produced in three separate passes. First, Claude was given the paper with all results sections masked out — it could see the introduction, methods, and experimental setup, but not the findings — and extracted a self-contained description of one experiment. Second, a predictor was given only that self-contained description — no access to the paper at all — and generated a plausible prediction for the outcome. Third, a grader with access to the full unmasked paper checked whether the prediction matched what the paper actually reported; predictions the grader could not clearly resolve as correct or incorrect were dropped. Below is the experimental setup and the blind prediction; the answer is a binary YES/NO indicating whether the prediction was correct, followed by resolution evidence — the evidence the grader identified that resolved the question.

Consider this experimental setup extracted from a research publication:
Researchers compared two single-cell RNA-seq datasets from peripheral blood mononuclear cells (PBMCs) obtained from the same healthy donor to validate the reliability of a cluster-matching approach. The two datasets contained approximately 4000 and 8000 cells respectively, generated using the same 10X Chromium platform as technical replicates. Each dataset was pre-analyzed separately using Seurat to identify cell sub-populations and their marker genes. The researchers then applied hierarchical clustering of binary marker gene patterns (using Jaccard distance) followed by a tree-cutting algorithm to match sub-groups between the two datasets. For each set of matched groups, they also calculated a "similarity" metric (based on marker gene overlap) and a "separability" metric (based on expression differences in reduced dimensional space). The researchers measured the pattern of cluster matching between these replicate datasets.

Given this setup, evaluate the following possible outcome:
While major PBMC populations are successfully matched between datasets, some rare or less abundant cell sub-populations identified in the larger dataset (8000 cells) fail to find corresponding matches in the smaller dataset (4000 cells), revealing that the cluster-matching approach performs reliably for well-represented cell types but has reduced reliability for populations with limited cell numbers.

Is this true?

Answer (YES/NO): NO